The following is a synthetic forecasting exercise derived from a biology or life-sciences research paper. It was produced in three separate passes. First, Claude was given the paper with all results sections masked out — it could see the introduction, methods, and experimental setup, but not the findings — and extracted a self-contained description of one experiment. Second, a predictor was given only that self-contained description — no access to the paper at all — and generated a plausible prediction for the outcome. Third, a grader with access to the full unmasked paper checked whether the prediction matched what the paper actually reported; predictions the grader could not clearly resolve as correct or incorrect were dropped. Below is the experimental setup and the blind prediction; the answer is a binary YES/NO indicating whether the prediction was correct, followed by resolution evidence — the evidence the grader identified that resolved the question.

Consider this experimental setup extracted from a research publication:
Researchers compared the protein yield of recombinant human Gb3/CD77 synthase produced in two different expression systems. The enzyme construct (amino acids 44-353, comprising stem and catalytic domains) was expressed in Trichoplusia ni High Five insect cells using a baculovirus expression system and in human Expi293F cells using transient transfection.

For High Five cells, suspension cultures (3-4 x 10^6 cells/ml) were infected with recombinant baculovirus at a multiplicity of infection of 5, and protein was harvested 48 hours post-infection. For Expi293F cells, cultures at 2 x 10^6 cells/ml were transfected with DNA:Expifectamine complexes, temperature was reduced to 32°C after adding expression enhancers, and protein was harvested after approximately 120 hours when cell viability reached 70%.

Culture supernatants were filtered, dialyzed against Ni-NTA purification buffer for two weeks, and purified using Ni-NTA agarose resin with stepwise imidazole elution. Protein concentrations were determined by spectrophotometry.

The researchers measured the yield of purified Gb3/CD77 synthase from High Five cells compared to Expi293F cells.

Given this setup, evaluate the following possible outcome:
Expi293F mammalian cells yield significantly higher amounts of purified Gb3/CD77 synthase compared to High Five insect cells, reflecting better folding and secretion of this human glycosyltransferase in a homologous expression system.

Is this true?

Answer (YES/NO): NO